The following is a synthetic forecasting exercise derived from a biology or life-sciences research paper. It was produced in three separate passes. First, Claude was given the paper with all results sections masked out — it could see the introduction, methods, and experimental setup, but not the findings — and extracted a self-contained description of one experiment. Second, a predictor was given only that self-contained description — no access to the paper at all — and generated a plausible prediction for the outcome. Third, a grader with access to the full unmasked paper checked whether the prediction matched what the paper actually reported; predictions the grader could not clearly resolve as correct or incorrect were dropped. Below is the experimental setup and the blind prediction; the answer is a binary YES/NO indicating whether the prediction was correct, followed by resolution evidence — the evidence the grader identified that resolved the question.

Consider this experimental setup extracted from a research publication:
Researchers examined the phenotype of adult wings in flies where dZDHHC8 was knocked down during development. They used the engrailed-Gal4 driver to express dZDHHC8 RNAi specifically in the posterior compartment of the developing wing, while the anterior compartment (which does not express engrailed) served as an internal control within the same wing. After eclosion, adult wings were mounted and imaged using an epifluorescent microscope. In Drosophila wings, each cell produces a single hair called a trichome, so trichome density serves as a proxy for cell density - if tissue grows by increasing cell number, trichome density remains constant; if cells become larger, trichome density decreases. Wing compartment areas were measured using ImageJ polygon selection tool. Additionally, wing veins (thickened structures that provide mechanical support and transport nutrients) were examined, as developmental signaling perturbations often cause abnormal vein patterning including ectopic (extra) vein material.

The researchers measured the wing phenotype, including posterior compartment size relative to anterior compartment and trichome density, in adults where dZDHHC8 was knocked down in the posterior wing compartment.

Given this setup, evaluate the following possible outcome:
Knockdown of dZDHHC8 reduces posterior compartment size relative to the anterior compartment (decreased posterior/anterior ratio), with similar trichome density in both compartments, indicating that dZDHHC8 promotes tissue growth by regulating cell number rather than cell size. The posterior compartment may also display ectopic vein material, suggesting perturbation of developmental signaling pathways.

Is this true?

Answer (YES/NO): NO